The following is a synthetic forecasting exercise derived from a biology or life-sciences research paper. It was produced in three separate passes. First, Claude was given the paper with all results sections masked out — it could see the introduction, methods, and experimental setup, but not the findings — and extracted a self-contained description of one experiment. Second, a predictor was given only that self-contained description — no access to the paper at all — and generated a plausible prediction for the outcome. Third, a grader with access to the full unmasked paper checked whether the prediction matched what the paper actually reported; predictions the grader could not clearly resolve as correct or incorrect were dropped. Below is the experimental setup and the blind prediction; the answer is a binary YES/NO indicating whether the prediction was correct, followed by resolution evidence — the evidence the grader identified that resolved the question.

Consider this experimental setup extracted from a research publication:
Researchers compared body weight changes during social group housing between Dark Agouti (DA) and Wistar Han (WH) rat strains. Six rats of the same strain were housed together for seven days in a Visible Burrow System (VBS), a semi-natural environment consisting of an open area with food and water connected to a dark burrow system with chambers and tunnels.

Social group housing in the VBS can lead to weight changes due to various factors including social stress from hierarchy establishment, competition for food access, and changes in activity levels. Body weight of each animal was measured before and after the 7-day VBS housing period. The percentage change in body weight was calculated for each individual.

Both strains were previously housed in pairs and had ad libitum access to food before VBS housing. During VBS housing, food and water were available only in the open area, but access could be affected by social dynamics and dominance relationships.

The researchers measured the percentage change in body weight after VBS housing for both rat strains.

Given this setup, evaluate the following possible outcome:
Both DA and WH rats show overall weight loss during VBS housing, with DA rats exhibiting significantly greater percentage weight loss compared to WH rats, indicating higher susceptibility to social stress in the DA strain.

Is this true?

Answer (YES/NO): NO